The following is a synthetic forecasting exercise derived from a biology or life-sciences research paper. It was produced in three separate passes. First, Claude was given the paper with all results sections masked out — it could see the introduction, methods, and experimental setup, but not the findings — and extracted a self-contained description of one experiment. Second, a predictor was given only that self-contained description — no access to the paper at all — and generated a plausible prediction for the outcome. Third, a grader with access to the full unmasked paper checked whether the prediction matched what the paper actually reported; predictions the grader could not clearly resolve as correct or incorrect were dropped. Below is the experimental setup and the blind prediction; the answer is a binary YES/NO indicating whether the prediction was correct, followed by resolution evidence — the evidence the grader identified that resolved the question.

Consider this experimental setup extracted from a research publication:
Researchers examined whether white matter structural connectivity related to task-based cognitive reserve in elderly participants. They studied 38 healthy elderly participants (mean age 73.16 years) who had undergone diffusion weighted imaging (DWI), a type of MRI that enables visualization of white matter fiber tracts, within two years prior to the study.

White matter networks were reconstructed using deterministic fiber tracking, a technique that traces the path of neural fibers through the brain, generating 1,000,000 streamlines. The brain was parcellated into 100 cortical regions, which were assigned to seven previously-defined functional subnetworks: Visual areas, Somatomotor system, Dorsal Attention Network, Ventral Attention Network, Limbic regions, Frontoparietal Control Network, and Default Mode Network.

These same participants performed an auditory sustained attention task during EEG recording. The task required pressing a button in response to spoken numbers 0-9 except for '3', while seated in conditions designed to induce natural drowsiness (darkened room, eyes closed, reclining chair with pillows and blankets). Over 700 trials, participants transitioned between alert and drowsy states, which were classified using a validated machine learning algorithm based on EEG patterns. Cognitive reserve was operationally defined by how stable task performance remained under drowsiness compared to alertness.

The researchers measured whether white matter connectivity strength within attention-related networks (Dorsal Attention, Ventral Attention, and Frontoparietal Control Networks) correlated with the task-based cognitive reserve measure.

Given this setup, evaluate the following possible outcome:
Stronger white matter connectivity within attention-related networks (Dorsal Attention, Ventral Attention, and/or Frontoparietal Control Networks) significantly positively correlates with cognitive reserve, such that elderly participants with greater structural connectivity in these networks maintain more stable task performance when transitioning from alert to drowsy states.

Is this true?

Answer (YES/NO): NO